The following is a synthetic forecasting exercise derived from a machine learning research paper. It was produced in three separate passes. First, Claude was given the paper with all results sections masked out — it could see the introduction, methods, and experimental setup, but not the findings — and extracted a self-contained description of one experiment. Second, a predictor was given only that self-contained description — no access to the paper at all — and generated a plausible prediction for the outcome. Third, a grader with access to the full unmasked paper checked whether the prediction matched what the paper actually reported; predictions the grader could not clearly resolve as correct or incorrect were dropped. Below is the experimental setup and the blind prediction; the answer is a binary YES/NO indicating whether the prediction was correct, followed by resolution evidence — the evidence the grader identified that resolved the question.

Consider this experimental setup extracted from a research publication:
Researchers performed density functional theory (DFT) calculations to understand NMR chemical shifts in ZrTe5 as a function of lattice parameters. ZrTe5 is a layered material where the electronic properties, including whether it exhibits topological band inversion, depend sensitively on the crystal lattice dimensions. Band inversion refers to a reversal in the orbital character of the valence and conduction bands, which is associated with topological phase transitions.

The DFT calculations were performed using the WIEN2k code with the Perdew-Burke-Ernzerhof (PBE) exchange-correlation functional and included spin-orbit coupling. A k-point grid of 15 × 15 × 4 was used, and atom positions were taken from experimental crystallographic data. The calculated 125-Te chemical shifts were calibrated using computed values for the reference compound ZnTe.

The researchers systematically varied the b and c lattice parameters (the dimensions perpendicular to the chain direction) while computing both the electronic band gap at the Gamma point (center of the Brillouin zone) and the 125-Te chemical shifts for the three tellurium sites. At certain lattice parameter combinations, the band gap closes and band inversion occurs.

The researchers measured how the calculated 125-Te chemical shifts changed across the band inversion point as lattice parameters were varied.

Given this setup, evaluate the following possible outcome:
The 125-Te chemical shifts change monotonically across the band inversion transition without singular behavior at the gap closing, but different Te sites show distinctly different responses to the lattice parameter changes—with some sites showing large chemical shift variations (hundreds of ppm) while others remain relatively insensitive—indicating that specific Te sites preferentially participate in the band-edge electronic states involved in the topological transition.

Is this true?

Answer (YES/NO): NO